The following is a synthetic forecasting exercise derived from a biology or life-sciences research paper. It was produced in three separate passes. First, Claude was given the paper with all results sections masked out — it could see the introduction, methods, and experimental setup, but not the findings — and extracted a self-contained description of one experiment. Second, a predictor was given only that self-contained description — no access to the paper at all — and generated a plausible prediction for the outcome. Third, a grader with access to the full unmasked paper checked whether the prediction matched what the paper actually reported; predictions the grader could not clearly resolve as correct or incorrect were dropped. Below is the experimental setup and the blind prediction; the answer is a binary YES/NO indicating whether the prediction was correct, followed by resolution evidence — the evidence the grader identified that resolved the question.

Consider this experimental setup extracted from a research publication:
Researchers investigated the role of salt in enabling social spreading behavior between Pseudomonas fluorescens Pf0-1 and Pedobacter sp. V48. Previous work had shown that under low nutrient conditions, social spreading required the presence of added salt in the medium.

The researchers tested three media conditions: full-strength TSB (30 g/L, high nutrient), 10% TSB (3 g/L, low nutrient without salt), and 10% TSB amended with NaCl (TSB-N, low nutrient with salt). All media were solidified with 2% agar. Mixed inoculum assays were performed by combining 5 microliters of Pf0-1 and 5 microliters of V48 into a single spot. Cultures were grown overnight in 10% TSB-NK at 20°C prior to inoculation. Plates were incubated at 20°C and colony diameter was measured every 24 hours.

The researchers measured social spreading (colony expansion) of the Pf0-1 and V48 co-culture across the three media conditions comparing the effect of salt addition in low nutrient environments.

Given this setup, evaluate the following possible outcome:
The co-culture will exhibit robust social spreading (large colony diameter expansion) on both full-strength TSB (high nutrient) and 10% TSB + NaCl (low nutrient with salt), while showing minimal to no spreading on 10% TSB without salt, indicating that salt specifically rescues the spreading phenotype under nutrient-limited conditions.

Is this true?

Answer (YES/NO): NO